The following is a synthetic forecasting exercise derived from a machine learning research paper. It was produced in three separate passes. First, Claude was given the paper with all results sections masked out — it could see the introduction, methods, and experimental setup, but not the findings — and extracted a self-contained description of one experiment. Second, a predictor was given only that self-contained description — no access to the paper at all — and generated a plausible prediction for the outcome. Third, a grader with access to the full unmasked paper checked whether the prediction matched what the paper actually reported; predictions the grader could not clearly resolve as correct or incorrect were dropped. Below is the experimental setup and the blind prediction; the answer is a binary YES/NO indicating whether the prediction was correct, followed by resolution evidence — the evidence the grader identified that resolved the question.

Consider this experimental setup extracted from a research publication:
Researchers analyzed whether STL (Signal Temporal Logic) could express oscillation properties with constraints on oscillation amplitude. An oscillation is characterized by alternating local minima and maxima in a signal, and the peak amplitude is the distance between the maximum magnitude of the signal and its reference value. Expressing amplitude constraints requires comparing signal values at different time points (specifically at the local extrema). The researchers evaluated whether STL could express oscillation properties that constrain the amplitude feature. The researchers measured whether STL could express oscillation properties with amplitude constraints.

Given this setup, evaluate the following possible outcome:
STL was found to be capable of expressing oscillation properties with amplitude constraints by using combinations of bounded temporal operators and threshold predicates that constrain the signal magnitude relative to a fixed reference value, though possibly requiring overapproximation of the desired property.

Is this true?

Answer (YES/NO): NO